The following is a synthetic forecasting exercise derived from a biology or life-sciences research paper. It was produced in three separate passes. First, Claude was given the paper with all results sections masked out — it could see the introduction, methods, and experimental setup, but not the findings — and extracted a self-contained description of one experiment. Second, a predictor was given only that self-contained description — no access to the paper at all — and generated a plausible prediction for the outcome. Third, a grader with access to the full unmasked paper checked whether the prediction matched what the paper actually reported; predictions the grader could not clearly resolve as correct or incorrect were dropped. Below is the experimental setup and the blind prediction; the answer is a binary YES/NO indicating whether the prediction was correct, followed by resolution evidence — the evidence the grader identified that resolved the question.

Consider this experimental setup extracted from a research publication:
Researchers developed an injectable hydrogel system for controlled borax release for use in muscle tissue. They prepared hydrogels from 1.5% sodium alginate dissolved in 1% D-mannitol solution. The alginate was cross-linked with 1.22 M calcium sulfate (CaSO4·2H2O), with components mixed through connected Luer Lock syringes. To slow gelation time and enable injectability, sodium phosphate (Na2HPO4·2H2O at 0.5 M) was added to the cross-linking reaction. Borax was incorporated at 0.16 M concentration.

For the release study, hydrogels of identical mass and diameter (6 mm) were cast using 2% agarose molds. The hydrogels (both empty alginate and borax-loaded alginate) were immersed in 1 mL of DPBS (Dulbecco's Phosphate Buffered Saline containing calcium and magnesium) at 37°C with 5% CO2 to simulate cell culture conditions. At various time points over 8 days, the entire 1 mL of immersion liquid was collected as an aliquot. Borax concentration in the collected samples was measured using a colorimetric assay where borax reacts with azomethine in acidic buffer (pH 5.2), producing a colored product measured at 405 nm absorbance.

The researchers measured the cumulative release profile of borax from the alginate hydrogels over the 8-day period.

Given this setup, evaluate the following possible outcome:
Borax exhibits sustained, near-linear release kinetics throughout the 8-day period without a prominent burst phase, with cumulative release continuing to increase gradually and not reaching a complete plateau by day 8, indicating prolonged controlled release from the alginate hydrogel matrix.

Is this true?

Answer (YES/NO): NO